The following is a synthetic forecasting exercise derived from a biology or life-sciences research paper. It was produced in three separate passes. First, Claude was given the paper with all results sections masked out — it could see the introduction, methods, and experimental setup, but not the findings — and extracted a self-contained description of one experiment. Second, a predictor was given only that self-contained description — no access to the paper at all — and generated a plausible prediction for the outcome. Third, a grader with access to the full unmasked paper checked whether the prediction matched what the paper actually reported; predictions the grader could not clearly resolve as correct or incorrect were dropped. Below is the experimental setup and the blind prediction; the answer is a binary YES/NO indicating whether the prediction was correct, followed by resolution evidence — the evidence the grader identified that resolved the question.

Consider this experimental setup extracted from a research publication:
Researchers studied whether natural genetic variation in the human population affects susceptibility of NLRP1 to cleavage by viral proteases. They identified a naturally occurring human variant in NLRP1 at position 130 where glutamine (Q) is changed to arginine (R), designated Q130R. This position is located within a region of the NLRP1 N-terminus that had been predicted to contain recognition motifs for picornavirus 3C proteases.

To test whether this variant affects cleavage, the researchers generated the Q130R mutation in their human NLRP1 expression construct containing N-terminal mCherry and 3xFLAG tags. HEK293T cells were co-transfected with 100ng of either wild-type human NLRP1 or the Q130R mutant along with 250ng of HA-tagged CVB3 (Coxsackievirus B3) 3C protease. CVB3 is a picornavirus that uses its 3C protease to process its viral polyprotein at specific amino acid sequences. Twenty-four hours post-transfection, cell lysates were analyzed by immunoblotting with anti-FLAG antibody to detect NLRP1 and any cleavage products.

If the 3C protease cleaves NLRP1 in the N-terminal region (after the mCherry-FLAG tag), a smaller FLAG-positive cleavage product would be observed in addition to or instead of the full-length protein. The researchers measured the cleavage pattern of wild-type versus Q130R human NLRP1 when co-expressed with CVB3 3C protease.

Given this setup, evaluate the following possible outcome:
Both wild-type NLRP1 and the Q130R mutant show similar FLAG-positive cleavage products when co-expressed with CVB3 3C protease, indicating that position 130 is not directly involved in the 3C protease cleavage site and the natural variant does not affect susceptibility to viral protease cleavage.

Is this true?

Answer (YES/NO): NO